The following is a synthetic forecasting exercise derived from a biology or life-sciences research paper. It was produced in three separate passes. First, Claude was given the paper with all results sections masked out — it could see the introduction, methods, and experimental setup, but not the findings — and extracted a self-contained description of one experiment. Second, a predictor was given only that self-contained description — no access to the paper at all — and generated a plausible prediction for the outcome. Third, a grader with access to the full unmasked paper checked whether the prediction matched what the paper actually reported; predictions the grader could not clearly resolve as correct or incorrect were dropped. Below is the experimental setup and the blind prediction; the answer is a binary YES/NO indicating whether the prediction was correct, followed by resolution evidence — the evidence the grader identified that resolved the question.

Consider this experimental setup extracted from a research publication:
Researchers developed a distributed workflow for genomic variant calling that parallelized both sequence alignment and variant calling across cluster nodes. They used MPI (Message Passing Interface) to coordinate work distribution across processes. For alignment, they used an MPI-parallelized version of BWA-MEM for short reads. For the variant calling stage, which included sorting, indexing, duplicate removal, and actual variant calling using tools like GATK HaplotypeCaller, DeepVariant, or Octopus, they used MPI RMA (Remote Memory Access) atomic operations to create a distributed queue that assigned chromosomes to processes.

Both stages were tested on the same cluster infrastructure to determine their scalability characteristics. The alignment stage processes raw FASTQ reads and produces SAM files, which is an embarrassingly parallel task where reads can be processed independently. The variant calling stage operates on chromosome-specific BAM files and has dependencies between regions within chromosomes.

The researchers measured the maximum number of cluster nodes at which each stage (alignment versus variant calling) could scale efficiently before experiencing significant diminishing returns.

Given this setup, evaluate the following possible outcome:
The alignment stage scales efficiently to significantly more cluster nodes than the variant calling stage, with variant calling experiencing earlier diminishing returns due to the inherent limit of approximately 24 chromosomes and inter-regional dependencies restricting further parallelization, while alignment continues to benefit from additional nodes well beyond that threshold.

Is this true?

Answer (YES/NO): YES